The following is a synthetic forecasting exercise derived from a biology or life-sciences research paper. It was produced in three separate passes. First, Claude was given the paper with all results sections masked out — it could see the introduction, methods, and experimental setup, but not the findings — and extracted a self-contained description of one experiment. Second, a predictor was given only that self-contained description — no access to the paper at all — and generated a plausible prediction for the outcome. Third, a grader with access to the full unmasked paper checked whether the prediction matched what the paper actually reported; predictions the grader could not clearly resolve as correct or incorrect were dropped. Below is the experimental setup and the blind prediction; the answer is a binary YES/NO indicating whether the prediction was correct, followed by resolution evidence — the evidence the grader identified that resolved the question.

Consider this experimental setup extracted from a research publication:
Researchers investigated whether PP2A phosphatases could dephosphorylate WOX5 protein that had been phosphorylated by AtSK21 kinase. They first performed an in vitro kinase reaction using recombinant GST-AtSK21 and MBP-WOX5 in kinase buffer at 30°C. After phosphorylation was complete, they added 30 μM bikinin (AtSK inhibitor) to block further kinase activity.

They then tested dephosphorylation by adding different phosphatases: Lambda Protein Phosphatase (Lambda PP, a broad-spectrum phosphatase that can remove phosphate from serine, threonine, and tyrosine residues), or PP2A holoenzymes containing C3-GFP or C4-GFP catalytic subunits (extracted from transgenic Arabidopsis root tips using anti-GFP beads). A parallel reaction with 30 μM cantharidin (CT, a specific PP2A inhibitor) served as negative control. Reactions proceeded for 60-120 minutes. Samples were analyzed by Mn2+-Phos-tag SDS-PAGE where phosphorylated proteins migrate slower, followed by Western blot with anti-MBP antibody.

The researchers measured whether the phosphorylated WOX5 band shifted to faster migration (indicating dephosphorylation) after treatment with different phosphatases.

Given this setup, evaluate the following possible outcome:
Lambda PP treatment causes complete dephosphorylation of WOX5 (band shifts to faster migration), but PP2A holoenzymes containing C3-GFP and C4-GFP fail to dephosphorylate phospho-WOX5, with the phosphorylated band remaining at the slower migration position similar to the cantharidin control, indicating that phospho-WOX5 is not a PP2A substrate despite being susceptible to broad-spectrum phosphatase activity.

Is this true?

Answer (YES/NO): NO